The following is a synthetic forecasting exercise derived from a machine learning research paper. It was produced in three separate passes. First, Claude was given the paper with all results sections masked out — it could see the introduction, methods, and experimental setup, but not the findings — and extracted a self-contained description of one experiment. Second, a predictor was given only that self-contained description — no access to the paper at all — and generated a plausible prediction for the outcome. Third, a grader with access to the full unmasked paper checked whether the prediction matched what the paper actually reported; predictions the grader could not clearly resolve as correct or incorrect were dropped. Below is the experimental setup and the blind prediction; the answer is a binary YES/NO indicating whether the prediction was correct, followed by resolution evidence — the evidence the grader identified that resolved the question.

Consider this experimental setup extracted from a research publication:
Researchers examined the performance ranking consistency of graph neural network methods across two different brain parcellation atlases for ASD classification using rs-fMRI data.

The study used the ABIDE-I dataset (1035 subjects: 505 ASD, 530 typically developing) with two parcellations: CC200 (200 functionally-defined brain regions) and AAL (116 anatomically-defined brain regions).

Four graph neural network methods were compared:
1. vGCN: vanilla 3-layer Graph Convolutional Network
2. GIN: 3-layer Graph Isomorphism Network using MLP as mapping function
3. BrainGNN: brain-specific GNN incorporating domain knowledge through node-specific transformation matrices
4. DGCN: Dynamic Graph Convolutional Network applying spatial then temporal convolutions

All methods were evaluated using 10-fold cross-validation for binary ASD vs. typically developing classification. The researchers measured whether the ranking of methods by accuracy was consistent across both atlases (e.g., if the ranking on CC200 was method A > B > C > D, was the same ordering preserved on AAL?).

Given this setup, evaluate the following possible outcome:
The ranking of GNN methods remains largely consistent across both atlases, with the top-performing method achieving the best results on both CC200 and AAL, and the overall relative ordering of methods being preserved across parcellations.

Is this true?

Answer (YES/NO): NO